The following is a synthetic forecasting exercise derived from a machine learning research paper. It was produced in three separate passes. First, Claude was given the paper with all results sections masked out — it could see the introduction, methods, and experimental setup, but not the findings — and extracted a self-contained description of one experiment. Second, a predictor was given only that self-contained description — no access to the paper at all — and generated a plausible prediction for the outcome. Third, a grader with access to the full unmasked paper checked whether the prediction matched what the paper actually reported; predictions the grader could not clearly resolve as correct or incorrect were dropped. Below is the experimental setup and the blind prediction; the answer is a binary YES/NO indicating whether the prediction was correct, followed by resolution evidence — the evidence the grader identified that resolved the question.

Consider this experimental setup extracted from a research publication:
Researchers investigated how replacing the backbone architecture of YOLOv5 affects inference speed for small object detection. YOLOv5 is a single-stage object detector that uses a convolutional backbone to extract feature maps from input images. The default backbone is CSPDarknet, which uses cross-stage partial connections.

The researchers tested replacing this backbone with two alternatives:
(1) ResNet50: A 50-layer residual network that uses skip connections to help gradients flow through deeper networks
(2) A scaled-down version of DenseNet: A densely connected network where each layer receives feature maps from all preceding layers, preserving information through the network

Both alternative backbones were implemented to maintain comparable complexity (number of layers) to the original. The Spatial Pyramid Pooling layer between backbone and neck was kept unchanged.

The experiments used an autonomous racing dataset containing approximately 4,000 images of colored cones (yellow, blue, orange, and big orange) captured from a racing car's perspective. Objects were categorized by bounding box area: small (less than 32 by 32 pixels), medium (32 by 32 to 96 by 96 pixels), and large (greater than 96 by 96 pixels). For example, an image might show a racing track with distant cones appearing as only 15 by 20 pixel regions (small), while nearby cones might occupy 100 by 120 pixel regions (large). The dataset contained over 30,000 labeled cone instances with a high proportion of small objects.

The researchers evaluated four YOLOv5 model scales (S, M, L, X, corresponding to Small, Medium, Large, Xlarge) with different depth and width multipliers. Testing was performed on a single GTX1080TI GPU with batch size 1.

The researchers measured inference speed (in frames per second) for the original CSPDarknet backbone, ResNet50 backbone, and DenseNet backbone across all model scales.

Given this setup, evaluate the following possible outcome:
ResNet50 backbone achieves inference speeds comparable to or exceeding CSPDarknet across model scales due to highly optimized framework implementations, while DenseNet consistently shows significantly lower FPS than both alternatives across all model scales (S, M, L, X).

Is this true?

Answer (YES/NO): NO